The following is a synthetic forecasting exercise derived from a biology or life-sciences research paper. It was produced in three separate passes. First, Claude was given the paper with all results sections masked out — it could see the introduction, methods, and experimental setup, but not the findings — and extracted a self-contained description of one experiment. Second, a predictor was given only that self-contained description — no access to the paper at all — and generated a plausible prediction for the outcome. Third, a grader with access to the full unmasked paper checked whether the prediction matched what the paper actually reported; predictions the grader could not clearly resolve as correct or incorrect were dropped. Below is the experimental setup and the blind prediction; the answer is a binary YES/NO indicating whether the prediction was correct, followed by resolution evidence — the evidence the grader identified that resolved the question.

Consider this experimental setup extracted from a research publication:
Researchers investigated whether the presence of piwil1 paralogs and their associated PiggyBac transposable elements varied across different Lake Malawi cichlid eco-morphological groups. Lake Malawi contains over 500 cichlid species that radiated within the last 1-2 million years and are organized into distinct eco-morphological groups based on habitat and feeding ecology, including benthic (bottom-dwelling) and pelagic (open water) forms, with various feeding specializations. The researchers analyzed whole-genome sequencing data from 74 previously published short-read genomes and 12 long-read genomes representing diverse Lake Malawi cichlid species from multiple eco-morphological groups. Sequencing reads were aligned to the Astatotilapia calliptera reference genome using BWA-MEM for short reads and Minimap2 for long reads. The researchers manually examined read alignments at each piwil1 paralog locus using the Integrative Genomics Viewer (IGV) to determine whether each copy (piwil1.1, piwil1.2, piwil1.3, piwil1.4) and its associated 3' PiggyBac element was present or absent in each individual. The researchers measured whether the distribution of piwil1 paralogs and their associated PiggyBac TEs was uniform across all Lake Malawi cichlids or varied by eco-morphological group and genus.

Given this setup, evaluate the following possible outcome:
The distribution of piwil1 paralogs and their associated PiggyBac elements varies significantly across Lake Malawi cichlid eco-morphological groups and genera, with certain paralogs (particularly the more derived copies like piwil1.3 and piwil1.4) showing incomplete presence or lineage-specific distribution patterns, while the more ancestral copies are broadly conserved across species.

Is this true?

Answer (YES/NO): NO